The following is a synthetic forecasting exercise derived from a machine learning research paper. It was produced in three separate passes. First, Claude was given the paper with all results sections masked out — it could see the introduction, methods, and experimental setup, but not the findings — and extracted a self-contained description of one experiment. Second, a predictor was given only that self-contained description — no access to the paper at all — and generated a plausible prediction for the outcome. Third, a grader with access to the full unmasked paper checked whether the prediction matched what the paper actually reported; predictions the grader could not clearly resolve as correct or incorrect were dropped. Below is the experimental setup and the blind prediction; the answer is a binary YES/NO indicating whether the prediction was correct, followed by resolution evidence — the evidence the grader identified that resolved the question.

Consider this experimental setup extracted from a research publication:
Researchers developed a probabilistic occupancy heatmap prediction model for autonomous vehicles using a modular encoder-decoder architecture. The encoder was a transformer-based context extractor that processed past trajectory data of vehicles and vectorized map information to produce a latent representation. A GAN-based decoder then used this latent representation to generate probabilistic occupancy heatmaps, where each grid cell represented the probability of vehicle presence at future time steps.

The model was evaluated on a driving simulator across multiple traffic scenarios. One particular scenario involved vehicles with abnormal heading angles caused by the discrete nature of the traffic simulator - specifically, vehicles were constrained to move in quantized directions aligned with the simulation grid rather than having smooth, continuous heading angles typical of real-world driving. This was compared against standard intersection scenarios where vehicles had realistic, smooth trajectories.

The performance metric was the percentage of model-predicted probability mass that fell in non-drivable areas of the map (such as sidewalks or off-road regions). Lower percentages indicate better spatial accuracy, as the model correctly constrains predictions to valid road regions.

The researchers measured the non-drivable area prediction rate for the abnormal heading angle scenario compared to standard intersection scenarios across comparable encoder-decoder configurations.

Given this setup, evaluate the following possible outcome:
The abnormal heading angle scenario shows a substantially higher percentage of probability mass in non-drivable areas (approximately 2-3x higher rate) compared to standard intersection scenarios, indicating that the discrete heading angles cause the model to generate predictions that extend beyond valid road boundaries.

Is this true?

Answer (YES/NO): NO